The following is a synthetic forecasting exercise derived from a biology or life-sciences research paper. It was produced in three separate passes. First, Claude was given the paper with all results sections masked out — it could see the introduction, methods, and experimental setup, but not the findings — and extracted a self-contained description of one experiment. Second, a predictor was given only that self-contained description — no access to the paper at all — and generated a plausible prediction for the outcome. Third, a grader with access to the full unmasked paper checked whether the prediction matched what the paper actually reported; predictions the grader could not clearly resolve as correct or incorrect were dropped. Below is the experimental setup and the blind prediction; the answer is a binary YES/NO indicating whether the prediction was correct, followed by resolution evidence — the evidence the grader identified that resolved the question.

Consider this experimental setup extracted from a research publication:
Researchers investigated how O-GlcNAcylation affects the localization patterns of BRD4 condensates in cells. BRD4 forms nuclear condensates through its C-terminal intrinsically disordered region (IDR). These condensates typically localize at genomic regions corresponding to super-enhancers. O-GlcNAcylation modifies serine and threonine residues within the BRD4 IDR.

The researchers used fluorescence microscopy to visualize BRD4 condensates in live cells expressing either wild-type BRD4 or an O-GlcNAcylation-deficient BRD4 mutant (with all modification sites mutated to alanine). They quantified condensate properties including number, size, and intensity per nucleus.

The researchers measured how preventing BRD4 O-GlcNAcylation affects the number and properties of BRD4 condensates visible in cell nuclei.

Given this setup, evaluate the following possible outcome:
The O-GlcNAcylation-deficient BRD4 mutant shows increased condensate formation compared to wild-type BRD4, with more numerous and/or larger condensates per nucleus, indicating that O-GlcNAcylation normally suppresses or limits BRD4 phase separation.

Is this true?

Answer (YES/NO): YES